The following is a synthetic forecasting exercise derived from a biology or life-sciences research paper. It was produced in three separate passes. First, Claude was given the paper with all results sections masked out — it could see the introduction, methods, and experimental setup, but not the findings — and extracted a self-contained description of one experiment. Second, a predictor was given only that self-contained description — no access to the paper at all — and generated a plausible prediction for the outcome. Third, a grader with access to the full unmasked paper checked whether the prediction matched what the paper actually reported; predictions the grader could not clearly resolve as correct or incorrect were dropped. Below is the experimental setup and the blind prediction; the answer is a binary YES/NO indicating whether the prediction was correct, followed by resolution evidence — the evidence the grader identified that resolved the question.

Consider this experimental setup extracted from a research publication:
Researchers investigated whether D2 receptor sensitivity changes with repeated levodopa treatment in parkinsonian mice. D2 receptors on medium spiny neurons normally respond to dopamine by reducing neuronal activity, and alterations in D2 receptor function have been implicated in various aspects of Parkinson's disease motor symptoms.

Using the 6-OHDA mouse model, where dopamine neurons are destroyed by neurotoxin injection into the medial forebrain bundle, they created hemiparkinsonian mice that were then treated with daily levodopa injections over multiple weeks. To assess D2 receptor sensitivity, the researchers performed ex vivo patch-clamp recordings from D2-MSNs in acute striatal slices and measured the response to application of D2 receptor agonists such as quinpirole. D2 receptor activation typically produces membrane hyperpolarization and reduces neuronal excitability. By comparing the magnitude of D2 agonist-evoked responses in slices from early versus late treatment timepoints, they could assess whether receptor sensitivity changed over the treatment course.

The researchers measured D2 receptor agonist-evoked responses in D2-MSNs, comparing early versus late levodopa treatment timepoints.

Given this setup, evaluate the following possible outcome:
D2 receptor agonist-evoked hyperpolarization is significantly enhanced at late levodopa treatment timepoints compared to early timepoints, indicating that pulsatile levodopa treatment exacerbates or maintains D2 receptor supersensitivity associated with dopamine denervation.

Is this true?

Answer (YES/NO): NO